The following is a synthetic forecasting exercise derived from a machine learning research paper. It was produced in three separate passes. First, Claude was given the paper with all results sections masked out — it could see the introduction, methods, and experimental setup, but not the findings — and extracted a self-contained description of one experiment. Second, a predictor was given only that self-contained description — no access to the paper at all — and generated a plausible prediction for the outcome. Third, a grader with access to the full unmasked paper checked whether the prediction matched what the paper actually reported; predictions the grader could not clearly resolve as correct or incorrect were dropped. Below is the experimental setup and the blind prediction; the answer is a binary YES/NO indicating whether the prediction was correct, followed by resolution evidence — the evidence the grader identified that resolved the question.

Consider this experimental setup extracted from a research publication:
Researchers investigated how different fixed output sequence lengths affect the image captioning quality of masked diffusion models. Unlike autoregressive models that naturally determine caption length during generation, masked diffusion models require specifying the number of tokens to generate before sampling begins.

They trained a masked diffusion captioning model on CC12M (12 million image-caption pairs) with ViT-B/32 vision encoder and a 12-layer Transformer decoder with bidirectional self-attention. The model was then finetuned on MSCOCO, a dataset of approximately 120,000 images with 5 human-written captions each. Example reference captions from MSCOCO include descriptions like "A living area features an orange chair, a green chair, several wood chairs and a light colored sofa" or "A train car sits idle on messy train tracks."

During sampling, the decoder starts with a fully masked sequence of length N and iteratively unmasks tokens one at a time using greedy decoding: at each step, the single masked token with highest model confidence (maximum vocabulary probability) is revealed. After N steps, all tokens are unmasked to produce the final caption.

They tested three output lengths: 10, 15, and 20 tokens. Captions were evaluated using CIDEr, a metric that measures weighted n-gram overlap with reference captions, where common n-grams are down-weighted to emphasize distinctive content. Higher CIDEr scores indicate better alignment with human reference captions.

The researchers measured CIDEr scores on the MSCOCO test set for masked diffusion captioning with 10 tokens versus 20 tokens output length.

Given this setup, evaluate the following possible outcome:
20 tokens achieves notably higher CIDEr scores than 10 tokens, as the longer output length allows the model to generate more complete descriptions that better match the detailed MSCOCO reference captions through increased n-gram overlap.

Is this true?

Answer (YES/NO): NO